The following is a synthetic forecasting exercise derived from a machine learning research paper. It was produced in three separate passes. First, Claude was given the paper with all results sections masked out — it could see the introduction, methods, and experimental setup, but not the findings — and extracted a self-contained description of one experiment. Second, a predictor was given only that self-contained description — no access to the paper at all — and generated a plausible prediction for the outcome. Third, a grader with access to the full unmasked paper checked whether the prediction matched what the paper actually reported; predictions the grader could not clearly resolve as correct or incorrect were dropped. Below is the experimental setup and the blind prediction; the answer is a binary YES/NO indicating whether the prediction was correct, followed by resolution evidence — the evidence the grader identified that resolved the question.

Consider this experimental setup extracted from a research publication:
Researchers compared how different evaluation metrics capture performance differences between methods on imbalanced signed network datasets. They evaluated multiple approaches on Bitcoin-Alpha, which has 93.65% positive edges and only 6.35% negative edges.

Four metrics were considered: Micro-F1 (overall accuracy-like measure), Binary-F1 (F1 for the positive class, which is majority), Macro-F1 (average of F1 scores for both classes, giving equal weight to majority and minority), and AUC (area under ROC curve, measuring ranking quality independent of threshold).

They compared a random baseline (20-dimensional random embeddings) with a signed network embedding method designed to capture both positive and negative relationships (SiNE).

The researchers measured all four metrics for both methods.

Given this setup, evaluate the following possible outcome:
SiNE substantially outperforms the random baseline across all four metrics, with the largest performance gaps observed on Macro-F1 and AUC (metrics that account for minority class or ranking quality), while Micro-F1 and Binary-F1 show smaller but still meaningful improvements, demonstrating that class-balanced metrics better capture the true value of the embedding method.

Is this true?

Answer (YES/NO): YES